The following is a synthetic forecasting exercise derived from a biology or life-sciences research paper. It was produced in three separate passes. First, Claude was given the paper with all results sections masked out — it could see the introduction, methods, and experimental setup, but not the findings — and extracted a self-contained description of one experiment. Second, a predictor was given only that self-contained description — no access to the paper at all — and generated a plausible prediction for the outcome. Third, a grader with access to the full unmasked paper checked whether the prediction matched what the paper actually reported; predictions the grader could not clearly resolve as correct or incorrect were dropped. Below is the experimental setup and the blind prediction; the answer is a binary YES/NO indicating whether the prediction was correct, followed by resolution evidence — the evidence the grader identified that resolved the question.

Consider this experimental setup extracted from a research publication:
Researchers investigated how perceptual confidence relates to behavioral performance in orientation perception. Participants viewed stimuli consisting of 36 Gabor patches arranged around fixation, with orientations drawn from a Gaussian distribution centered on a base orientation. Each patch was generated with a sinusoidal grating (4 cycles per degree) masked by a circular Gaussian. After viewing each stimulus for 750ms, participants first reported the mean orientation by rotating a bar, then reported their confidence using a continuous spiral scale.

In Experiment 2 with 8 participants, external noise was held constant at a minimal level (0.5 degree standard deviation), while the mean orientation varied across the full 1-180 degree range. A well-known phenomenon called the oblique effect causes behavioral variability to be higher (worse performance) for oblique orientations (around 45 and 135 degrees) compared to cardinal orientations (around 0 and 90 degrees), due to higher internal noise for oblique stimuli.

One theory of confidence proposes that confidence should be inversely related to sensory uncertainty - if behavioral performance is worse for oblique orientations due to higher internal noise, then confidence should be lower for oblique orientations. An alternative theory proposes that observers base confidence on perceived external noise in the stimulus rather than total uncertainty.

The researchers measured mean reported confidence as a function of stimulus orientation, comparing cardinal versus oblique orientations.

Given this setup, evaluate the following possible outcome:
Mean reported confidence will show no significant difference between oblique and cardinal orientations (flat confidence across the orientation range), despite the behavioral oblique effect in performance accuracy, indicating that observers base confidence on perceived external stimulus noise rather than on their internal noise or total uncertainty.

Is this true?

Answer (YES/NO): NO